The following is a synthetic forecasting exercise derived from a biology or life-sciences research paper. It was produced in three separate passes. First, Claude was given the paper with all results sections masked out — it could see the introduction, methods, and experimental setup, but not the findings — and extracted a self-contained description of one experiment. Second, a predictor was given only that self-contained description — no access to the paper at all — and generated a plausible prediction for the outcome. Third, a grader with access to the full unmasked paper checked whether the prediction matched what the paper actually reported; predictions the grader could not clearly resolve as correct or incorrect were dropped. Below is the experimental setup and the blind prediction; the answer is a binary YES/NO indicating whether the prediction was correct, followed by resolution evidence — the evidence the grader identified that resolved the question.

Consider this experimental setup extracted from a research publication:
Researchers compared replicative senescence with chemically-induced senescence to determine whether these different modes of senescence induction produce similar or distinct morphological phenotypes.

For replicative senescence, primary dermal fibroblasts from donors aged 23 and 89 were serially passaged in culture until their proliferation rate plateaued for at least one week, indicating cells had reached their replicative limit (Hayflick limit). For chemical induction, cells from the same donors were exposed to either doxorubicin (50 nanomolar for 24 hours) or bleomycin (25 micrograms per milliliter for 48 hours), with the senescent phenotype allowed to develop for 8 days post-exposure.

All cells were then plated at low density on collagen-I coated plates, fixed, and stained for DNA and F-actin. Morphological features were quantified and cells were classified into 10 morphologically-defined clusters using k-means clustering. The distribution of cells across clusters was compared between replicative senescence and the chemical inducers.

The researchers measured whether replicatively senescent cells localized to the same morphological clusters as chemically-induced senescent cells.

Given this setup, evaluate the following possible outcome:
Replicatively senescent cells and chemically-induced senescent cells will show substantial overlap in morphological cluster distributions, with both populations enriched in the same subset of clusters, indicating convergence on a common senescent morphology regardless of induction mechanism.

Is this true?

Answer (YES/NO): NO